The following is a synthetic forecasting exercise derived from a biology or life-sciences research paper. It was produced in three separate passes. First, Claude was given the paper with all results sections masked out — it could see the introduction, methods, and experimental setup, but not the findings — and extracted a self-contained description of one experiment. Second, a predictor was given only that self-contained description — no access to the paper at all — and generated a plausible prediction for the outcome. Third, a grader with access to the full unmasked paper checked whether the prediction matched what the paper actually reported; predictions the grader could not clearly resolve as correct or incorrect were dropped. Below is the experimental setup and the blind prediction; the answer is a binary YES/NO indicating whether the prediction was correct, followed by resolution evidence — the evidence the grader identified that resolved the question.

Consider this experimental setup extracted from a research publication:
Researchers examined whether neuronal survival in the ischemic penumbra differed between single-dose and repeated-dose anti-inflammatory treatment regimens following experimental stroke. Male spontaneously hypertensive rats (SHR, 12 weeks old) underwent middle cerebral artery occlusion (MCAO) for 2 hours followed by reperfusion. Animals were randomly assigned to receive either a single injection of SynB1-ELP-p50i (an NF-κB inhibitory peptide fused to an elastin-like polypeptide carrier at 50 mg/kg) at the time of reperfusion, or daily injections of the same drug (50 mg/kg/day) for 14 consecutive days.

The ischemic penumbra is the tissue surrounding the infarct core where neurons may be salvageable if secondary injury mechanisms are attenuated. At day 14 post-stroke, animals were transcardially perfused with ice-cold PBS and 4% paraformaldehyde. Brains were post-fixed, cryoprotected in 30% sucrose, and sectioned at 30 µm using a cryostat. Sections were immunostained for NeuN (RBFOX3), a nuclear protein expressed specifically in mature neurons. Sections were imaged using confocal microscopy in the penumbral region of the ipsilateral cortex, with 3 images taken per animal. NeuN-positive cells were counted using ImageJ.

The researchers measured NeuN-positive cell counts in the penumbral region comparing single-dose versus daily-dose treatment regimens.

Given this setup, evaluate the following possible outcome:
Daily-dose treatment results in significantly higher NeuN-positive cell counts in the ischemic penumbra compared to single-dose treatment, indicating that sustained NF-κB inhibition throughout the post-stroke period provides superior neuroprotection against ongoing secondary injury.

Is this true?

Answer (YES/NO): NO